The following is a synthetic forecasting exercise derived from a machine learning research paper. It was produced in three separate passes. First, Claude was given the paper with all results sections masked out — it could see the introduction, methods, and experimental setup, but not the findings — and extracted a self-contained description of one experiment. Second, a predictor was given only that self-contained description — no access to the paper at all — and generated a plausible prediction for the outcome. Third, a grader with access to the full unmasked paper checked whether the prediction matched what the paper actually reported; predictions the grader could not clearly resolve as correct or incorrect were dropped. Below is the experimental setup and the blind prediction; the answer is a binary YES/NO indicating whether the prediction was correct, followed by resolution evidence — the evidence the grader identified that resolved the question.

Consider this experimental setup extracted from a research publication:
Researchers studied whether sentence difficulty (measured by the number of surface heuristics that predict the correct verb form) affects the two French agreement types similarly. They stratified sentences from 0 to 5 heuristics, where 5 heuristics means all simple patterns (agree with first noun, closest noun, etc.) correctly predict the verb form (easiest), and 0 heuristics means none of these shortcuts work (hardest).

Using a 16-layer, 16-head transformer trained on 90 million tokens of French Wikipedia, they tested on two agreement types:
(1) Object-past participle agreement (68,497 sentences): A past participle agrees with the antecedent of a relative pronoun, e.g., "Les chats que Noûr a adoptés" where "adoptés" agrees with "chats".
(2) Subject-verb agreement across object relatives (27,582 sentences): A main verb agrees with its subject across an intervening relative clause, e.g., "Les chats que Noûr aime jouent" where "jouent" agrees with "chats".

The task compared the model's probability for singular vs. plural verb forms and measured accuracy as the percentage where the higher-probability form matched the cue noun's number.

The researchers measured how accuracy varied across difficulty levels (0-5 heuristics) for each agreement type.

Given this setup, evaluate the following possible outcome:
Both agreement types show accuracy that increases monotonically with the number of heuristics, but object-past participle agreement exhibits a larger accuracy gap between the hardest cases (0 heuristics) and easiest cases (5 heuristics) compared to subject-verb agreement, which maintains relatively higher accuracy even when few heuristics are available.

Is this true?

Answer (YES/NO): YES